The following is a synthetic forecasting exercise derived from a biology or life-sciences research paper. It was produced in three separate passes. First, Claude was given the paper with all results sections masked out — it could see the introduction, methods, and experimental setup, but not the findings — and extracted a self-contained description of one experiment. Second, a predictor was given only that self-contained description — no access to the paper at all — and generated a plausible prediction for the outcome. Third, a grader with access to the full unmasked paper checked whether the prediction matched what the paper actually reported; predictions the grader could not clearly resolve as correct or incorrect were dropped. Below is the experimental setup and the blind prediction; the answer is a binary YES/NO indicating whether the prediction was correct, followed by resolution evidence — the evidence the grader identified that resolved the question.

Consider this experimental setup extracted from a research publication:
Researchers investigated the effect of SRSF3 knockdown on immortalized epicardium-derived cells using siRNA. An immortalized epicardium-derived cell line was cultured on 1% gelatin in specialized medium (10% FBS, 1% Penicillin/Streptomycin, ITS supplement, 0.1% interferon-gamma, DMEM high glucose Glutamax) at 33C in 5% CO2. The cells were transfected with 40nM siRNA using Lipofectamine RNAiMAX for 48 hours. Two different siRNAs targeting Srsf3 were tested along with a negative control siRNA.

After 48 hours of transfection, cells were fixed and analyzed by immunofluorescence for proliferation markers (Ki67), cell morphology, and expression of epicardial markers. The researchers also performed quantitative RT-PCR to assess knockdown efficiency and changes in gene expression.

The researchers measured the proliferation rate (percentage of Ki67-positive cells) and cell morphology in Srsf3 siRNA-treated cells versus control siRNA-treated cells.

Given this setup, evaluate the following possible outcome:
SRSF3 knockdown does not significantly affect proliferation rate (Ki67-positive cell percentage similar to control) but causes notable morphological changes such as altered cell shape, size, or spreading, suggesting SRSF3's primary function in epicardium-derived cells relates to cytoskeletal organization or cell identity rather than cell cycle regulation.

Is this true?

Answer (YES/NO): NO